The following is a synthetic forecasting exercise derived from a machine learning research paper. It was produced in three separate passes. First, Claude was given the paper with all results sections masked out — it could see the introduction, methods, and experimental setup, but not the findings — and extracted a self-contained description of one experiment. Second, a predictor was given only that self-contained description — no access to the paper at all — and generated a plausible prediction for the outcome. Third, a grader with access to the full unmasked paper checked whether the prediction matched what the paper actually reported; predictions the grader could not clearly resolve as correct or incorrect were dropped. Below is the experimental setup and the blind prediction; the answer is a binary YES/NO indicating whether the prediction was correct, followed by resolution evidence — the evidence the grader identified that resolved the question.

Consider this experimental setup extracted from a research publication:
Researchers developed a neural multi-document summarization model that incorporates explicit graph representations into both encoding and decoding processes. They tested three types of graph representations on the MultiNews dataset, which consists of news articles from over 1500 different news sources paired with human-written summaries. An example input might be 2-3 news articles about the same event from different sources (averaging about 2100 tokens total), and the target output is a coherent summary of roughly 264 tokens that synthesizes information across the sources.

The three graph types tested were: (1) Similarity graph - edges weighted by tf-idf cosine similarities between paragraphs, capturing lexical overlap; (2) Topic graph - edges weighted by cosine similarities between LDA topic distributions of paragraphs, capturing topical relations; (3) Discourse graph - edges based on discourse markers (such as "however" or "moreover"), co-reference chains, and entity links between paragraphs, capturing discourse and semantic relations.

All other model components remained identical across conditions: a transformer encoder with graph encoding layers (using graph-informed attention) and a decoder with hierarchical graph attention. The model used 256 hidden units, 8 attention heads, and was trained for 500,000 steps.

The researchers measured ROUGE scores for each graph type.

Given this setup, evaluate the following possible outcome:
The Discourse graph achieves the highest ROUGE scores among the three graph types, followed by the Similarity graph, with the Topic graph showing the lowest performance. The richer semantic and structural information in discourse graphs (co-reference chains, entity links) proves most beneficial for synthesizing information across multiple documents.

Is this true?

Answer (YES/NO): NO